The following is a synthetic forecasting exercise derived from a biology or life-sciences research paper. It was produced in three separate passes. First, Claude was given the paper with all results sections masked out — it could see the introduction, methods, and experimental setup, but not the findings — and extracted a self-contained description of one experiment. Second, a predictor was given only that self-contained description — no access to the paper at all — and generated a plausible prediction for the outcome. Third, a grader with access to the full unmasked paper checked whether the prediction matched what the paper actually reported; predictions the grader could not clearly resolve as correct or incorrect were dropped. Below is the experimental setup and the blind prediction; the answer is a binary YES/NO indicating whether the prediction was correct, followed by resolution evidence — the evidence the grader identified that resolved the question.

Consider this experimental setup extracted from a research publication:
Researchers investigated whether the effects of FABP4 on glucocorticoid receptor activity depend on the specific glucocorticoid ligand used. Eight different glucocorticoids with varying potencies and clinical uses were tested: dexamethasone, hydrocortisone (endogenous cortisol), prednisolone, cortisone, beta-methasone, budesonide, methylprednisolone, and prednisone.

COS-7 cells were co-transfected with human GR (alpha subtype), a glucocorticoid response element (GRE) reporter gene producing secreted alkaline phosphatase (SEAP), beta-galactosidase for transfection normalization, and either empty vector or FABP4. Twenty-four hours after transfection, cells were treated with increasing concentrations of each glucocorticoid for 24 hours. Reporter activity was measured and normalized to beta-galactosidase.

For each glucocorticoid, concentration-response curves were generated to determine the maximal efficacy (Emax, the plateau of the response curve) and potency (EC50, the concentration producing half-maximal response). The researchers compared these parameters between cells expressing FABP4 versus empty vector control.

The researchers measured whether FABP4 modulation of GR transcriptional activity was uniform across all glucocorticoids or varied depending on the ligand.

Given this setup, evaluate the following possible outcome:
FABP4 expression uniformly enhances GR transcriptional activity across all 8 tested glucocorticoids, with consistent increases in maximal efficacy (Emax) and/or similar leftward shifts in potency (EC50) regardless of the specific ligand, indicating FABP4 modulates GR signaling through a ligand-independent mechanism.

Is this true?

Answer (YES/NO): NO